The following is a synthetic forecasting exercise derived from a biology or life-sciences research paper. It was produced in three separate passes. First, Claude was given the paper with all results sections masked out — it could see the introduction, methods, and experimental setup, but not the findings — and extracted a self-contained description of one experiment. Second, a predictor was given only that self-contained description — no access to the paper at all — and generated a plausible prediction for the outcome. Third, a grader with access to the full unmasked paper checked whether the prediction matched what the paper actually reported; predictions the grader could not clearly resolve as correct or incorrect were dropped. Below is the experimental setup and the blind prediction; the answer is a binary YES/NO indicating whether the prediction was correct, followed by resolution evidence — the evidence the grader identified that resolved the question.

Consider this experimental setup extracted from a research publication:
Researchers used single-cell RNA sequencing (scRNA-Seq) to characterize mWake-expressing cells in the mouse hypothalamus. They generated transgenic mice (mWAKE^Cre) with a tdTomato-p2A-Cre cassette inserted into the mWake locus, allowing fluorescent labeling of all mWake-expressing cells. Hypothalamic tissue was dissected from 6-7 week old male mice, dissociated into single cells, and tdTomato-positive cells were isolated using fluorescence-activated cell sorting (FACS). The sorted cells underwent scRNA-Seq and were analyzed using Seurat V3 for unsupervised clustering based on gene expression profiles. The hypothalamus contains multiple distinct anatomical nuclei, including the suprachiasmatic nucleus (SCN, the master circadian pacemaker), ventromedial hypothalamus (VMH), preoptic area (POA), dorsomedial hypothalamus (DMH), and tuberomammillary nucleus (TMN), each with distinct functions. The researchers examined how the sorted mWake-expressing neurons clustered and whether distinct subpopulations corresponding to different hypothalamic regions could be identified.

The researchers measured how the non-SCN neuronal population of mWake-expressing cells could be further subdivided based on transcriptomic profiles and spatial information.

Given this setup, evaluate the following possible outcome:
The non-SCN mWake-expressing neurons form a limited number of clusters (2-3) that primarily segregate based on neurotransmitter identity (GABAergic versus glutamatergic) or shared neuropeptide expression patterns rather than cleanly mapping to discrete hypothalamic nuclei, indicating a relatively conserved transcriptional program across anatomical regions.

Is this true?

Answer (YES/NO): NO